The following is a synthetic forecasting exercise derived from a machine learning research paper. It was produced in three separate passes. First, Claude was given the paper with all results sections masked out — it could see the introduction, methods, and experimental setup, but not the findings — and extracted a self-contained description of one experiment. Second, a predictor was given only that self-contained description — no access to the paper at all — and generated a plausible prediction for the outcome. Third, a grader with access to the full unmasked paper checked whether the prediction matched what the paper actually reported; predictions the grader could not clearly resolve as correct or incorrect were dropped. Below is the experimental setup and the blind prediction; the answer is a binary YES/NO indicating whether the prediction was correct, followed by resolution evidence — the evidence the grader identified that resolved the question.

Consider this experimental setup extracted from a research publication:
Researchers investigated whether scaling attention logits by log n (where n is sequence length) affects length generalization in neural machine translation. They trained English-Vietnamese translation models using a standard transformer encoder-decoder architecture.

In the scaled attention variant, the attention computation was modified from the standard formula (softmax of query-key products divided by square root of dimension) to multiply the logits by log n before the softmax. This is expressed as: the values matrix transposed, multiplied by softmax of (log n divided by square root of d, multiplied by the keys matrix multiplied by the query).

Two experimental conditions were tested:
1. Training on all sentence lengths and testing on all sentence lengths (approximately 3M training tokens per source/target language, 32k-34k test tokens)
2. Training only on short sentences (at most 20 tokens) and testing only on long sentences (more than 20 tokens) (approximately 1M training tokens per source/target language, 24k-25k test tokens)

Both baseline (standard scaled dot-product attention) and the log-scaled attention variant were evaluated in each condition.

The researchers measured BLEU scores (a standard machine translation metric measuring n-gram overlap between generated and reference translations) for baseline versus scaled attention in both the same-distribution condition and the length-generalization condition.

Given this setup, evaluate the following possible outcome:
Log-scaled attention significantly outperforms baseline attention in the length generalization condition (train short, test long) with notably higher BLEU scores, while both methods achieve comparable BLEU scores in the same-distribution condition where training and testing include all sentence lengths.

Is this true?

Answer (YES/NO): YES